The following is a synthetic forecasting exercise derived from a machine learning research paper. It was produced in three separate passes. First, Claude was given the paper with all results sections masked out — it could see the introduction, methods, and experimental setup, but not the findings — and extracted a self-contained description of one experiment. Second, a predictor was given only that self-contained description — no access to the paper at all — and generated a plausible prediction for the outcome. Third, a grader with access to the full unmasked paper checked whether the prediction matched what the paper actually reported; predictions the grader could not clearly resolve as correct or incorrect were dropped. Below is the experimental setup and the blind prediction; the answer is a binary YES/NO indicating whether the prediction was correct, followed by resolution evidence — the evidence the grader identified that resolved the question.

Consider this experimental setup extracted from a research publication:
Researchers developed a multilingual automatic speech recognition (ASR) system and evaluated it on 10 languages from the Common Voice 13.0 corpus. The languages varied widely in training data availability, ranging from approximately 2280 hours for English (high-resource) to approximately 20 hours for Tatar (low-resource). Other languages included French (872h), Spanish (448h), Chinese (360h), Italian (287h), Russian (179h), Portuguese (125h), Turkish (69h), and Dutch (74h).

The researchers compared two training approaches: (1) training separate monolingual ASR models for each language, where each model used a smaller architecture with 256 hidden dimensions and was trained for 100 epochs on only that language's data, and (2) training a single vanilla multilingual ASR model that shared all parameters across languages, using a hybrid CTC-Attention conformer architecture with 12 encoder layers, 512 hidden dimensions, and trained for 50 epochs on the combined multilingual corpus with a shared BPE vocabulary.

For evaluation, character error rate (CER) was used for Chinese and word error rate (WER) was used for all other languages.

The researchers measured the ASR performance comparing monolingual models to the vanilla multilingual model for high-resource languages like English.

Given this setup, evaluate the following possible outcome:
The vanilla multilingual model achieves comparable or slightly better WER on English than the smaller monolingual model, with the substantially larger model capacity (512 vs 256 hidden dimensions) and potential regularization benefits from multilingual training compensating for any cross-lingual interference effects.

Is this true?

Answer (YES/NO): NO